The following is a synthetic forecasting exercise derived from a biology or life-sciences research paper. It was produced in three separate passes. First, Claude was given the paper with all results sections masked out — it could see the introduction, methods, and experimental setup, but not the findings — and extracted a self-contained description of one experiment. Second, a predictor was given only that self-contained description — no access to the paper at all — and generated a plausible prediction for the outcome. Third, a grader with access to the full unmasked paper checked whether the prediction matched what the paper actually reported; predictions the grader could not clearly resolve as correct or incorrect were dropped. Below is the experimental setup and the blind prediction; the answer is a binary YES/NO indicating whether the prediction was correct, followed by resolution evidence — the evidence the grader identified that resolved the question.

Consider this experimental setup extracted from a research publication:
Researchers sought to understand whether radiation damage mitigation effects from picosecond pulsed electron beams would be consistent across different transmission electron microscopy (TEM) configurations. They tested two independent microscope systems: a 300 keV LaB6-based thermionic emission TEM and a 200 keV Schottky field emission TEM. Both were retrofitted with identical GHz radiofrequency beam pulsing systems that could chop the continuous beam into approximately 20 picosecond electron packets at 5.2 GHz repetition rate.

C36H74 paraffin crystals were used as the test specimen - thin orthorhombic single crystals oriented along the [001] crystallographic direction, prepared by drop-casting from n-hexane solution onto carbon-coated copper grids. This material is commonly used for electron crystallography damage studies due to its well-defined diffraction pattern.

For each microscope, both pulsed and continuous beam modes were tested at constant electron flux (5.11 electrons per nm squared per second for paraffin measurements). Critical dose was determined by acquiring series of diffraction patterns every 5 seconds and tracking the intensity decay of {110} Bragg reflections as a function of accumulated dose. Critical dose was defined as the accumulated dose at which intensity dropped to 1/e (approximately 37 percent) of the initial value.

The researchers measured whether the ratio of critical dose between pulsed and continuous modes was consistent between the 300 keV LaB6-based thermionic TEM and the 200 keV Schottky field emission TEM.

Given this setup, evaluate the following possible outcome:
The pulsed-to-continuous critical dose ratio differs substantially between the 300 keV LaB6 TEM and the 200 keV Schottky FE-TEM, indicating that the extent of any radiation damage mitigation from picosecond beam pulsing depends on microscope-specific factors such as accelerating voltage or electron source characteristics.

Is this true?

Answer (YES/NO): NO